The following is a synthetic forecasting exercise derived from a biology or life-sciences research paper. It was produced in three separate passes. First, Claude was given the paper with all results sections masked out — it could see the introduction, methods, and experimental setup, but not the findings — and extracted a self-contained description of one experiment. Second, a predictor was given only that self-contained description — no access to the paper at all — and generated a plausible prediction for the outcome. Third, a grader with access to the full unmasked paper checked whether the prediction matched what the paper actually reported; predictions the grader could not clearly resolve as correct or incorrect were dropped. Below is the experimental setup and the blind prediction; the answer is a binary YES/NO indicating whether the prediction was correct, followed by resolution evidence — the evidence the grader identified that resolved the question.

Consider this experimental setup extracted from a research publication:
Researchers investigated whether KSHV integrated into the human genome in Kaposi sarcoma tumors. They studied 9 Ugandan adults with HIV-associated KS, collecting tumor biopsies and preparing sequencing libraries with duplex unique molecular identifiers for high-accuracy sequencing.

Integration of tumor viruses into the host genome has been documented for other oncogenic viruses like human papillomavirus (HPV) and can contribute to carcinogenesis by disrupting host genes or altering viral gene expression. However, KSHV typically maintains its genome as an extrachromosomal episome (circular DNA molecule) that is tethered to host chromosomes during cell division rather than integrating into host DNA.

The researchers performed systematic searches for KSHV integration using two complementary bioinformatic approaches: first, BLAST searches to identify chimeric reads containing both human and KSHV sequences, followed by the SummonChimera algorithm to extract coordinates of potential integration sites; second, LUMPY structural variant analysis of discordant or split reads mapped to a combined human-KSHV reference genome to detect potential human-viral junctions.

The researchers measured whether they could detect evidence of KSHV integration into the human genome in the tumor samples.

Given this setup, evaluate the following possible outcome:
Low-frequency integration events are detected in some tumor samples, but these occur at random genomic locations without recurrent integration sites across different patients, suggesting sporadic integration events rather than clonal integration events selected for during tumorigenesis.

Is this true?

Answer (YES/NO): NO